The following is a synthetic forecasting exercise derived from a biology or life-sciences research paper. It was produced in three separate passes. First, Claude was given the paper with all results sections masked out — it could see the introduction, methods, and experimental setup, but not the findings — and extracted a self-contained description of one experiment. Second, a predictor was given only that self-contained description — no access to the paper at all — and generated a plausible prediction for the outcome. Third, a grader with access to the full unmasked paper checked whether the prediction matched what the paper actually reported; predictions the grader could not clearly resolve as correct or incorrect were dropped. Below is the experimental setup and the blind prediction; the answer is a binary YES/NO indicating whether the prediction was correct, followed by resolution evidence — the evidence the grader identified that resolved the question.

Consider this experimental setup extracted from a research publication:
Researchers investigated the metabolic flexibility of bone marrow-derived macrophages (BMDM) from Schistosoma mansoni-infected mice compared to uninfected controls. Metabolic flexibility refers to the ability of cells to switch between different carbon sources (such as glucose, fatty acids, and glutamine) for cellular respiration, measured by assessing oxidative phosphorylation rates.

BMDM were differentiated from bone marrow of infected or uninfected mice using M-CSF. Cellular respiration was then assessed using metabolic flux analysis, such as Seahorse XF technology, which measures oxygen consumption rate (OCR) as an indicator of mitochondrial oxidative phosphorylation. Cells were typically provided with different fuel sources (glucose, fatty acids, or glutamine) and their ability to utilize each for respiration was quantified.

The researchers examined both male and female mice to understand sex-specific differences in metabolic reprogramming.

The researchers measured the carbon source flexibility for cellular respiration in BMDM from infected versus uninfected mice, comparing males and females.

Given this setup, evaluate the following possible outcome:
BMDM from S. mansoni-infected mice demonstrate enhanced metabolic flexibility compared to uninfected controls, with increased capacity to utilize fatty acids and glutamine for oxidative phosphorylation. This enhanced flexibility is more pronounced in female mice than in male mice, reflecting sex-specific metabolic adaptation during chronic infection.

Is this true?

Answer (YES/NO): NO